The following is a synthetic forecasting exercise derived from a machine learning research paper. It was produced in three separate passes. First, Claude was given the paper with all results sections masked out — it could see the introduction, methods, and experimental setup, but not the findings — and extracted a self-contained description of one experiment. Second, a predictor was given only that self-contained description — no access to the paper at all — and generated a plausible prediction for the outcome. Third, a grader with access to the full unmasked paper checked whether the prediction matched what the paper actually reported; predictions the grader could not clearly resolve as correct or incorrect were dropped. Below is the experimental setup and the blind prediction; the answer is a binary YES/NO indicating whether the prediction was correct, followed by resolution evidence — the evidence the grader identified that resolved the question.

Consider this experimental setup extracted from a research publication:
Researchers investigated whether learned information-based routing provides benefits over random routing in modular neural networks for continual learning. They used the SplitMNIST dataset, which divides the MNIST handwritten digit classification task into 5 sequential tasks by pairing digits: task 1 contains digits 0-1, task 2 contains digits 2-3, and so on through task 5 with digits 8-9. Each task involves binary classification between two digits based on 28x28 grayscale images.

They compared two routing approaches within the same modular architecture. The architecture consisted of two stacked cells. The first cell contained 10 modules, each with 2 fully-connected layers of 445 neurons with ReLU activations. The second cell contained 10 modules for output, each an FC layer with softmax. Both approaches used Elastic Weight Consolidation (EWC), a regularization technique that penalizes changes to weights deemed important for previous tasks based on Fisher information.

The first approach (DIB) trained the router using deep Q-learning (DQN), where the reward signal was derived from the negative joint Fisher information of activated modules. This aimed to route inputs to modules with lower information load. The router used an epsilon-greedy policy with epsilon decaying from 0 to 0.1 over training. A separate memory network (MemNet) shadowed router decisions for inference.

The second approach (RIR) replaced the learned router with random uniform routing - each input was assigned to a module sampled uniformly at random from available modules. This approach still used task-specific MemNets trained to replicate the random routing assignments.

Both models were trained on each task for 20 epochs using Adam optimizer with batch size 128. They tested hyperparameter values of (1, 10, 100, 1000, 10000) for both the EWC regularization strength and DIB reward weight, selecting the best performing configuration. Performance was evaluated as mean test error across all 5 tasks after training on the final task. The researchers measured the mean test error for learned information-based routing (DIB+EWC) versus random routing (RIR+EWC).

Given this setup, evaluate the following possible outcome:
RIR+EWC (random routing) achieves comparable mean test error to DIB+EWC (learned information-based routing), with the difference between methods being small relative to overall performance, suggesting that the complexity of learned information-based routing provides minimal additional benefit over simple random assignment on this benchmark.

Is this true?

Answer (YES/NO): NO